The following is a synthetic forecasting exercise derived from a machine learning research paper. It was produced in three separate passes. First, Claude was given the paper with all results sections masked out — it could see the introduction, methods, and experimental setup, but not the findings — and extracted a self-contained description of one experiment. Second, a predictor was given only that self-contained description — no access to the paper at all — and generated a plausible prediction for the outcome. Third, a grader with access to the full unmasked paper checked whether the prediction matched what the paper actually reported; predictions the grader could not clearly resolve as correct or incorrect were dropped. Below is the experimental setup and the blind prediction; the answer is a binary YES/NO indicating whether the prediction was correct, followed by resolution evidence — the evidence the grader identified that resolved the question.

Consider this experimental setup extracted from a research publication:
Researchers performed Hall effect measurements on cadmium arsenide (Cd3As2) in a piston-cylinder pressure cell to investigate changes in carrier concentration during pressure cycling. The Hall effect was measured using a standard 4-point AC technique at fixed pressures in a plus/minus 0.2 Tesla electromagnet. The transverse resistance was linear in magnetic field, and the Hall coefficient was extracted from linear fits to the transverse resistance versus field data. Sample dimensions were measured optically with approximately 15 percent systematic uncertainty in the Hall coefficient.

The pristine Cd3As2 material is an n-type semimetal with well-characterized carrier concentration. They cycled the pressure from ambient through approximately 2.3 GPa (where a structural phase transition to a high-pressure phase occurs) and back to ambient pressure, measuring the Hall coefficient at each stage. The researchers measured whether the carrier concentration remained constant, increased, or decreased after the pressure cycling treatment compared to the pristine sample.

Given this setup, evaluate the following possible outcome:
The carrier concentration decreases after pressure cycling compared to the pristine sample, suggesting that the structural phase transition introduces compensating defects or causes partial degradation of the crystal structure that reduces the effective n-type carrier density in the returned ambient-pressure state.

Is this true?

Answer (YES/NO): NO